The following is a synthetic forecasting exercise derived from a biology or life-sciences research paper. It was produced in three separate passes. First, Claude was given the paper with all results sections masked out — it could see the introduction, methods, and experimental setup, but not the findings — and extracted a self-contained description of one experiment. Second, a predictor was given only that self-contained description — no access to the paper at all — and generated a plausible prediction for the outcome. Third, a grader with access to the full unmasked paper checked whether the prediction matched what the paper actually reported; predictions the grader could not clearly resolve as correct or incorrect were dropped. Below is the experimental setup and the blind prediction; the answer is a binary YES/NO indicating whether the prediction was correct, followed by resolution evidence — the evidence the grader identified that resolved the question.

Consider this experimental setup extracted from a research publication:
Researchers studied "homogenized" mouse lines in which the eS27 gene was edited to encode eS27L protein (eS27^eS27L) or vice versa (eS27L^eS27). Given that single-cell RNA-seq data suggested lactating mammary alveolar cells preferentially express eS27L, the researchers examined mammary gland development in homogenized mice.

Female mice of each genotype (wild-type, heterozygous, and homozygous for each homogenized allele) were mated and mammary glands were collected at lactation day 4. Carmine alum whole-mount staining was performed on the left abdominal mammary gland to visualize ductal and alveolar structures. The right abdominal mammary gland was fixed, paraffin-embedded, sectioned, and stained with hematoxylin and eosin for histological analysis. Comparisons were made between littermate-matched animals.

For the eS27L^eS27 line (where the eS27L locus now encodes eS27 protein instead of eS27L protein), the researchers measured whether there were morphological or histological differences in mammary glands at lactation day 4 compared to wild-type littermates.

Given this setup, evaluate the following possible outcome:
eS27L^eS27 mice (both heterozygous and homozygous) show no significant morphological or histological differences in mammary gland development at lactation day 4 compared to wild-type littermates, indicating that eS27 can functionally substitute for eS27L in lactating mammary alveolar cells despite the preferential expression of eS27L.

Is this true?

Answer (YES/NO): YES